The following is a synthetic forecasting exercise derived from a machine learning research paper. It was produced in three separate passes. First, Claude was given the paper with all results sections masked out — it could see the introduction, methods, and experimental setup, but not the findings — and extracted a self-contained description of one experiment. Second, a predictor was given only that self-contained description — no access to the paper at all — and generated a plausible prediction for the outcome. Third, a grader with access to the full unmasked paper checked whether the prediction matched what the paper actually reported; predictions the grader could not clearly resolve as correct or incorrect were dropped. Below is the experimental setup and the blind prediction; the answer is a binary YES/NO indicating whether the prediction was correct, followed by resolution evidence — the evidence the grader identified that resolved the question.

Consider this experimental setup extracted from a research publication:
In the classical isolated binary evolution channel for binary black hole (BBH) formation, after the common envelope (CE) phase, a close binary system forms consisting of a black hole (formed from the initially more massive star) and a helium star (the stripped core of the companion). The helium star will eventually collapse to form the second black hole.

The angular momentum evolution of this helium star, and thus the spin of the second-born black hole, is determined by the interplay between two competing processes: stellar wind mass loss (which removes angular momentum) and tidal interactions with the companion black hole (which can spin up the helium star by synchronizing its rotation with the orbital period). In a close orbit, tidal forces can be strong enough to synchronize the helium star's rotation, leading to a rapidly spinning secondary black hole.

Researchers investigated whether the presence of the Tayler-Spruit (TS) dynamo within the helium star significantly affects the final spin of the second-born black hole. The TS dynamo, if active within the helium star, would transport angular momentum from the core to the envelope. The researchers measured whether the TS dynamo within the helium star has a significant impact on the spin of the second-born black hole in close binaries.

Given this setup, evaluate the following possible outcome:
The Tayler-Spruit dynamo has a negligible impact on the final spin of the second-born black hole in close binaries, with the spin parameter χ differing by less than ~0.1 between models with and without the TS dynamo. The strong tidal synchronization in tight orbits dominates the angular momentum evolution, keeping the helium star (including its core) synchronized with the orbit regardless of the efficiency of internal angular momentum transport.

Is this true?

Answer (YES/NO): YES